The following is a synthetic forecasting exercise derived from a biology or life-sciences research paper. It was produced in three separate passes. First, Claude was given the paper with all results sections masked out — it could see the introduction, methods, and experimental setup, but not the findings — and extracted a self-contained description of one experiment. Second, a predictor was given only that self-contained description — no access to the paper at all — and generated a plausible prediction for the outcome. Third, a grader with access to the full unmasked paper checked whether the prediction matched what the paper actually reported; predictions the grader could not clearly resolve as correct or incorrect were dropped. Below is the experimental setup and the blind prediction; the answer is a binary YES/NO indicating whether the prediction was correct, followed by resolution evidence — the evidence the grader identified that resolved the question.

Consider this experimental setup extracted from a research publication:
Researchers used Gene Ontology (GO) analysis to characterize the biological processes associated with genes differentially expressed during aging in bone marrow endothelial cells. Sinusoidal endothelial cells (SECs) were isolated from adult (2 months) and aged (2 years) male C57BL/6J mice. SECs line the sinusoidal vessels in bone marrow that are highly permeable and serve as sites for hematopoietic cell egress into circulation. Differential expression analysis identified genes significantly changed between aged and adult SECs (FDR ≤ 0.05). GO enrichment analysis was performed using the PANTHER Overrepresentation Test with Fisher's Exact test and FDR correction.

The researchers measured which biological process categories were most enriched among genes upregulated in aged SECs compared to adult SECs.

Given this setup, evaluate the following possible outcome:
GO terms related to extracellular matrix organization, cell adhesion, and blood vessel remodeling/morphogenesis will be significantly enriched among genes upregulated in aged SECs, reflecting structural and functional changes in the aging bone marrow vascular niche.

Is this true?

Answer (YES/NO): NO